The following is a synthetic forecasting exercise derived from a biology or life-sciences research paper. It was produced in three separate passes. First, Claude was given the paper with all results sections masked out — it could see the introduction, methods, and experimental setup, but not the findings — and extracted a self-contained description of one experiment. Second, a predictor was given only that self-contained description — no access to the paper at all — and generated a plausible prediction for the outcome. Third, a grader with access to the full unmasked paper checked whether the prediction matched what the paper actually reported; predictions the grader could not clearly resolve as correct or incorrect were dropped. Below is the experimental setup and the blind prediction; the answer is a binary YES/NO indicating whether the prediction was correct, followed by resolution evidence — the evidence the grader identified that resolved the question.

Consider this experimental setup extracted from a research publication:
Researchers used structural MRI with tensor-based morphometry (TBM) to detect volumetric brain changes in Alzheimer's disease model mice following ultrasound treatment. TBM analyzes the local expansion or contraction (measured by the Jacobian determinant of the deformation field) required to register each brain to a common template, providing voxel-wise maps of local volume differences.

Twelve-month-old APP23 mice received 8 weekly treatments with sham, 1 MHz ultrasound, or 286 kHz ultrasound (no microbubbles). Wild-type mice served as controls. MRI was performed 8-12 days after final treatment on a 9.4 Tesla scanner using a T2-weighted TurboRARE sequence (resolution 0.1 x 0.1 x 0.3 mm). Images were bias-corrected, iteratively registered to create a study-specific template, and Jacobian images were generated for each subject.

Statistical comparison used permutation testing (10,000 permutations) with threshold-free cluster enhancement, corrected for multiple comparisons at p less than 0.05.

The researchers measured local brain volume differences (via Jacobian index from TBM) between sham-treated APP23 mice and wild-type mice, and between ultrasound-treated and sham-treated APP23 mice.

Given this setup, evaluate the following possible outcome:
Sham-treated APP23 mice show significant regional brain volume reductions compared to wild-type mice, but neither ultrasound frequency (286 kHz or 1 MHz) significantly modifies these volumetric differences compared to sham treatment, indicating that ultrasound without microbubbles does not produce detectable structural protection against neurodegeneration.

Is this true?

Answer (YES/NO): NO